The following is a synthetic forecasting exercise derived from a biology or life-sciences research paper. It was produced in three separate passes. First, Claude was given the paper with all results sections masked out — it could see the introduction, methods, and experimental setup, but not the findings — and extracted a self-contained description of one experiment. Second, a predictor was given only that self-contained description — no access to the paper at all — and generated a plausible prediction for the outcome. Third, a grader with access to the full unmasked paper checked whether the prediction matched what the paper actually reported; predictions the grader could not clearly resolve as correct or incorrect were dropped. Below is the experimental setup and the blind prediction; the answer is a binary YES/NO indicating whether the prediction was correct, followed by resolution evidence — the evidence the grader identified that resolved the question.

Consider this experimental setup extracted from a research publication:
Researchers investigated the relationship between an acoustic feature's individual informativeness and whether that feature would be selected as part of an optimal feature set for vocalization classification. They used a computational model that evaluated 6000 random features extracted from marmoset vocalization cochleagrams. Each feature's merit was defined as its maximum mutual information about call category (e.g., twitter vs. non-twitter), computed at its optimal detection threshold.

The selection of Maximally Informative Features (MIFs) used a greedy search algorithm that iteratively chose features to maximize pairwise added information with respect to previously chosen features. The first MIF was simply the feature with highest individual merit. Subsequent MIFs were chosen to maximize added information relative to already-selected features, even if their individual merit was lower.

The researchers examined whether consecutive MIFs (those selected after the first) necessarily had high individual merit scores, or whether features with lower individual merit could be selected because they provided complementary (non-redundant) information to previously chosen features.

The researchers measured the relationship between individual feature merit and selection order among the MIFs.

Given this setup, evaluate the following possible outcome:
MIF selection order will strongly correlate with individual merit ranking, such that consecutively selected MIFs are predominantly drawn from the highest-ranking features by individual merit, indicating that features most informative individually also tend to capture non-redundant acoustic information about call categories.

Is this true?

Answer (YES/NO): NO